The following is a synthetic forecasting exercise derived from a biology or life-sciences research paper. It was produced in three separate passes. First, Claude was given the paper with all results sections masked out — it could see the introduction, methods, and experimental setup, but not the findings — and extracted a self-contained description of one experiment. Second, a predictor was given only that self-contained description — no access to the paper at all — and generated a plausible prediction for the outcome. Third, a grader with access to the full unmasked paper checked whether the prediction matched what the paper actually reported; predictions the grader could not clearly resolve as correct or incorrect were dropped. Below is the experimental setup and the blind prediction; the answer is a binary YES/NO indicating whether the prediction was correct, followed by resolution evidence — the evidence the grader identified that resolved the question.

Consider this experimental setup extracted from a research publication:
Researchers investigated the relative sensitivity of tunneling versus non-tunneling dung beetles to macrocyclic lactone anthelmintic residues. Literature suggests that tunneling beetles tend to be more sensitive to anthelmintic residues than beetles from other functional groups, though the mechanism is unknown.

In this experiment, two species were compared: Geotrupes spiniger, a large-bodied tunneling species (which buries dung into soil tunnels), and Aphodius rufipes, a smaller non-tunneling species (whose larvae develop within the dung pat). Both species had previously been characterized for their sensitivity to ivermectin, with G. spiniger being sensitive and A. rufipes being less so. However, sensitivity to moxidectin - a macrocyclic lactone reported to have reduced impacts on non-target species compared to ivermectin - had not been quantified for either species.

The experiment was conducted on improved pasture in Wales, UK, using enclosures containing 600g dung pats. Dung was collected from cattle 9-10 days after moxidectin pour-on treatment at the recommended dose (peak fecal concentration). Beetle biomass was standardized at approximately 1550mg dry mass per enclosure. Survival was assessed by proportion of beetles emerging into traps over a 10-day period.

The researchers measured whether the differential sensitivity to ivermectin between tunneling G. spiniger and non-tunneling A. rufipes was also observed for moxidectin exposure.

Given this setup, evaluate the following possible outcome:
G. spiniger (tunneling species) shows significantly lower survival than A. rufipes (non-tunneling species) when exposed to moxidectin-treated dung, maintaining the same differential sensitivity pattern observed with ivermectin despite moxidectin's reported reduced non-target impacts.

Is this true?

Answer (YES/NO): NO